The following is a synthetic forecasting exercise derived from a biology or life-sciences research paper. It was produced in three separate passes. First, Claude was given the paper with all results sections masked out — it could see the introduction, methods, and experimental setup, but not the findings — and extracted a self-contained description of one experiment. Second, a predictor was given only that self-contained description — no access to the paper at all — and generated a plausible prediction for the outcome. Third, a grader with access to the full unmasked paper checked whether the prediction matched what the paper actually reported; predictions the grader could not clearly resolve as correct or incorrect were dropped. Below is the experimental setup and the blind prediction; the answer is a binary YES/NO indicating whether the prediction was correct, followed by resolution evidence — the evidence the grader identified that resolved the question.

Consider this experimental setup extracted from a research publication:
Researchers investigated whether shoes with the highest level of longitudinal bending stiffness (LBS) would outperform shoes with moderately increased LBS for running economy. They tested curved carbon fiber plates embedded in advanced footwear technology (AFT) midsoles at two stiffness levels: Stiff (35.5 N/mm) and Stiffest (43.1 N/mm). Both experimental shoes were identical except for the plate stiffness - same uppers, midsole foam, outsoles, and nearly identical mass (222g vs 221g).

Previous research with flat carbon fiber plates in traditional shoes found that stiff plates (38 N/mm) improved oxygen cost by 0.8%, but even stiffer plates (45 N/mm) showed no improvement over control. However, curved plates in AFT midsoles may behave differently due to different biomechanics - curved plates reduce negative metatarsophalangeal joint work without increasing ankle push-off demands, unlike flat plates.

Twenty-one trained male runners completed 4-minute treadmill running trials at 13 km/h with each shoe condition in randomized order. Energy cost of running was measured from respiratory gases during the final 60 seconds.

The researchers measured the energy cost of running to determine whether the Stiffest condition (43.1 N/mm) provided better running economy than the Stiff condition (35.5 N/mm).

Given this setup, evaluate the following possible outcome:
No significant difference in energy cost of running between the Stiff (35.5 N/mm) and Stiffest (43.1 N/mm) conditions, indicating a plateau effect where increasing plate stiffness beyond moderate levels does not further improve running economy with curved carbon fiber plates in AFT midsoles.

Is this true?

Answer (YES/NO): NO